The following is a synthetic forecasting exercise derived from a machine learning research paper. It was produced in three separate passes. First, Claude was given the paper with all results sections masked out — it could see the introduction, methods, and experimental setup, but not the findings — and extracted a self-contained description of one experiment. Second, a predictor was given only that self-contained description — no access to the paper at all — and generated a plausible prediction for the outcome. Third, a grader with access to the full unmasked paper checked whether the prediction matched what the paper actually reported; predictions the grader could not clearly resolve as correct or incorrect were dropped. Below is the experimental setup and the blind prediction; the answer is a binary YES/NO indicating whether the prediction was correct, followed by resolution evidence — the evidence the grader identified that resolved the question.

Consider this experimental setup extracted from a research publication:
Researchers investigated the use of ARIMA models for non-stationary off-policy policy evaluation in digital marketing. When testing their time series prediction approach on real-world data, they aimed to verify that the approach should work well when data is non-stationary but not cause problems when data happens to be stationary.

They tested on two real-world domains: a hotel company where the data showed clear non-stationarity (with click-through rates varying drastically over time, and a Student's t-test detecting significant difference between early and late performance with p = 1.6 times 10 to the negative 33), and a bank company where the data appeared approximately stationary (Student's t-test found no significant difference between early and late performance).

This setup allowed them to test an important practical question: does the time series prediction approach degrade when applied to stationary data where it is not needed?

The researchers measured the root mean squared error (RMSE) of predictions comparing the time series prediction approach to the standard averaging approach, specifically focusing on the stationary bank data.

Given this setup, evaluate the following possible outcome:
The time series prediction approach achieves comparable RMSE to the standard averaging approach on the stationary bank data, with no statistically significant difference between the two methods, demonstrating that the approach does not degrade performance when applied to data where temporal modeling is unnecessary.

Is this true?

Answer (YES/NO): YES